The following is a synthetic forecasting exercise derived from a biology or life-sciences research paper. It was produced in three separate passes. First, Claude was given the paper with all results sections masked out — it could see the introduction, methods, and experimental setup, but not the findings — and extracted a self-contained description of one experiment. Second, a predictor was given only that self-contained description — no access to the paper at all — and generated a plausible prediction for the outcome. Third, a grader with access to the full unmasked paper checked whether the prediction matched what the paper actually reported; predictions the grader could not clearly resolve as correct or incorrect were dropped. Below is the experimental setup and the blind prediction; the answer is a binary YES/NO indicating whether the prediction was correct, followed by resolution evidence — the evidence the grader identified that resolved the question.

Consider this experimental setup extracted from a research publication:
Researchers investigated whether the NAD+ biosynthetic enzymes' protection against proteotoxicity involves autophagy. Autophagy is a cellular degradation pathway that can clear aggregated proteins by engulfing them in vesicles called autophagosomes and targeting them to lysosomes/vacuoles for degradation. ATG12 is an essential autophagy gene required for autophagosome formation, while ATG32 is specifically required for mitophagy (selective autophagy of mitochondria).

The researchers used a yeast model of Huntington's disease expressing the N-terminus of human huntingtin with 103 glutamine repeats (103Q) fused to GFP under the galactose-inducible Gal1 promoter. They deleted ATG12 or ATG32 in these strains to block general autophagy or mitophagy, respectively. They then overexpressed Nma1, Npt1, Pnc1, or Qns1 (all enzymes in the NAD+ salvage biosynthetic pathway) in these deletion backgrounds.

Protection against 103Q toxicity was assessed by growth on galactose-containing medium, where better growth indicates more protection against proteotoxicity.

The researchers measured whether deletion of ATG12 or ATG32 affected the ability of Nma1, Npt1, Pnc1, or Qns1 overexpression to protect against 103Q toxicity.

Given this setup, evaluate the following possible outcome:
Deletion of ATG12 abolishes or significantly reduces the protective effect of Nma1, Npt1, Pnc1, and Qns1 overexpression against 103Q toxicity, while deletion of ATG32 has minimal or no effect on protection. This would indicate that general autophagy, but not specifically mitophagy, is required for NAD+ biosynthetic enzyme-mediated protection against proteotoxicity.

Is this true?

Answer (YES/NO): NO